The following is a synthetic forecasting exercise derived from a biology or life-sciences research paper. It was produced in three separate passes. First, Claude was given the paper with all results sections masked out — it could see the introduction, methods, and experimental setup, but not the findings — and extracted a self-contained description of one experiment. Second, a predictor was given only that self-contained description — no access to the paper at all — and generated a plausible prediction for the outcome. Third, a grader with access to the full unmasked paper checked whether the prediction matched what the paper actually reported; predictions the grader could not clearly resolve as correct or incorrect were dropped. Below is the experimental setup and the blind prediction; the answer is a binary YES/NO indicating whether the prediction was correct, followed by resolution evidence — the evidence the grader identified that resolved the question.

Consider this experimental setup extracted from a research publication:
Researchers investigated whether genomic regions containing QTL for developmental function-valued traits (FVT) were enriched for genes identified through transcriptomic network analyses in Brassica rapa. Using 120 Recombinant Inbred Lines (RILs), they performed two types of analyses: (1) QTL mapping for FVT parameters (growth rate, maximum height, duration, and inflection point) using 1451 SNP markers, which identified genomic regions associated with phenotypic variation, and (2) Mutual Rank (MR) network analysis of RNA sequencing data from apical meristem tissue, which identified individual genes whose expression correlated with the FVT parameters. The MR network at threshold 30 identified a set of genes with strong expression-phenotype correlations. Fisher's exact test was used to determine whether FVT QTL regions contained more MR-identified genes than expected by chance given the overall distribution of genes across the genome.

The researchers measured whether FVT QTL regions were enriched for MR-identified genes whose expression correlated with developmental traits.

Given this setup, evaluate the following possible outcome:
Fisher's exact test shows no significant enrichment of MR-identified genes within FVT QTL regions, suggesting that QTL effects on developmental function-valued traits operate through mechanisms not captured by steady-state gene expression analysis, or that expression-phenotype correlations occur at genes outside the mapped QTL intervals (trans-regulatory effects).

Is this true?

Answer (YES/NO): NO